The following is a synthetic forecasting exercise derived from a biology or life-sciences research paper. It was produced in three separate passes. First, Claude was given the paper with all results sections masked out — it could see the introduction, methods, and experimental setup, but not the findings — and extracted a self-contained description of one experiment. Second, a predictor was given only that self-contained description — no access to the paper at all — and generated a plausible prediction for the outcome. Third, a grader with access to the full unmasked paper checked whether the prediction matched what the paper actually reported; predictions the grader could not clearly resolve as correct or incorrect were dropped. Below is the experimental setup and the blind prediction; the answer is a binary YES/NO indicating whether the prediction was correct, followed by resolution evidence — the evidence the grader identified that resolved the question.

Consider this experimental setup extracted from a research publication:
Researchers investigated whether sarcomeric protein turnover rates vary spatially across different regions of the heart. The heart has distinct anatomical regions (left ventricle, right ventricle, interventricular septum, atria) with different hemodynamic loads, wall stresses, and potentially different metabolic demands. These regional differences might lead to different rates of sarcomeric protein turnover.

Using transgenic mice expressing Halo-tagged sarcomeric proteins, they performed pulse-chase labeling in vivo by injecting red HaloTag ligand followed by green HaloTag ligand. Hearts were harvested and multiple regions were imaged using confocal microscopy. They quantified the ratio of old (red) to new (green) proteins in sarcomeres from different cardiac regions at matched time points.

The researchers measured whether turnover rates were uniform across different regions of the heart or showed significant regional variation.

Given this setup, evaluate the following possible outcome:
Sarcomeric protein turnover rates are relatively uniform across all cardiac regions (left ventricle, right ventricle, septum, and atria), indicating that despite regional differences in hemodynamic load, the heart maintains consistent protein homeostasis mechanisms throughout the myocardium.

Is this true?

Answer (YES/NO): NO